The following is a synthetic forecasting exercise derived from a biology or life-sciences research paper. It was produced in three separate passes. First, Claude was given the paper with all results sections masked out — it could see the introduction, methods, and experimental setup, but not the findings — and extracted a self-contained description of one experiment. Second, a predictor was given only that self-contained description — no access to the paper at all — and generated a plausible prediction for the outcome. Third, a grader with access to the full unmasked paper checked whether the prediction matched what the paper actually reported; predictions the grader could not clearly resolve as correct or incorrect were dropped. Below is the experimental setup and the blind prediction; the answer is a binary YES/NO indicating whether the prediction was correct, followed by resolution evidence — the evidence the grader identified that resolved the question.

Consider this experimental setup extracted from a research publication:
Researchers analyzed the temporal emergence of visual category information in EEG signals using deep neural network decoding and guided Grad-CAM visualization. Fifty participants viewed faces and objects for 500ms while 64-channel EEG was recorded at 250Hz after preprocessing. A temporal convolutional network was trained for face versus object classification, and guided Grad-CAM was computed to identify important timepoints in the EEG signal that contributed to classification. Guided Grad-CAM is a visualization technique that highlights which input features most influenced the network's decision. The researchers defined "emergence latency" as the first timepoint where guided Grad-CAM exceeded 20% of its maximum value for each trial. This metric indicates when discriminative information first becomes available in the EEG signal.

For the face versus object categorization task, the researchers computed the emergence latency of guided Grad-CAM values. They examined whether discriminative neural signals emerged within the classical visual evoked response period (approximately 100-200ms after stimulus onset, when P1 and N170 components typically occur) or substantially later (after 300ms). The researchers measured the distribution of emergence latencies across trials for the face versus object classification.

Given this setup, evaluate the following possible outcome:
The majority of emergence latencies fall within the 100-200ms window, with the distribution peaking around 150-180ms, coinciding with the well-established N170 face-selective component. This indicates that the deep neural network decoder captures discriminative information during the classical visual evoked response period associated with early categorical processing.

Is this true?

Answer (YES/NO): NO